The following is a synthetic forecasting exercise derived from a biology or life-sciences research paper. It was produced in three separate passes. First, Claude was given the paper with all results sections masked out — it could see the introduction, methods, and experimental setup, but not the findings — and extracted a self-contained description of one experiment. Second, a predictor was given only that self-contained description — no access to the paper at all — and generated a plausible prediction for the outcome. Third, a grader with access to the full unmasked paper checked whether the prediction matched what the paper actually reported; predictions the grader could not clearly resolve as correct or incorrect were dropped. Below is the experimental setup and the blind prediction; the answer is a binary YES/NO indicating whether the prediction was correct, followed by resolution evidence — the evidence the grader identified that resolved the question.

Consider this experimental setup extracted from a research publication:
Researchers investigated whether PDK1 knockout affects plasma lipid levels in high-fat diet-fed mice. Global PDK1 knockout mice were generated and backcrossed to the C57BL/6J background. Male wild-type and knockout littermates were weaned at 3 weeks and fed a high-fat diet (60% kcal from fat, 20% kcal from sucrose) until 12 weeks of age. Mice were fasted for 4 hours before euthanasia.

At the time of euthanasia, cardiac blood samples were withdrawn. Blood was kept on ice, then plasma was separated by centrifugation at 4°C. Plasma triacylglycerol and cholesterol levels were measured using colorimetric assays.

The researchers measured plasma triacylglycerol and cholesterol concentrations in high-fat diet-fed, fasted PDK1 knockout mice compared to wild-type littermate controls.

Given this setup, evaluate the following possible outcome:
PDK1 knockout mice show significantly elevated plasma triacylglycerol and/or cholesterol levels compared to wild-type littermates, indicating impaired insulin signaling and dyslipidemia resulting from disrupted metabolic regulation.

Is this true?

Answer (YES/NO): NO